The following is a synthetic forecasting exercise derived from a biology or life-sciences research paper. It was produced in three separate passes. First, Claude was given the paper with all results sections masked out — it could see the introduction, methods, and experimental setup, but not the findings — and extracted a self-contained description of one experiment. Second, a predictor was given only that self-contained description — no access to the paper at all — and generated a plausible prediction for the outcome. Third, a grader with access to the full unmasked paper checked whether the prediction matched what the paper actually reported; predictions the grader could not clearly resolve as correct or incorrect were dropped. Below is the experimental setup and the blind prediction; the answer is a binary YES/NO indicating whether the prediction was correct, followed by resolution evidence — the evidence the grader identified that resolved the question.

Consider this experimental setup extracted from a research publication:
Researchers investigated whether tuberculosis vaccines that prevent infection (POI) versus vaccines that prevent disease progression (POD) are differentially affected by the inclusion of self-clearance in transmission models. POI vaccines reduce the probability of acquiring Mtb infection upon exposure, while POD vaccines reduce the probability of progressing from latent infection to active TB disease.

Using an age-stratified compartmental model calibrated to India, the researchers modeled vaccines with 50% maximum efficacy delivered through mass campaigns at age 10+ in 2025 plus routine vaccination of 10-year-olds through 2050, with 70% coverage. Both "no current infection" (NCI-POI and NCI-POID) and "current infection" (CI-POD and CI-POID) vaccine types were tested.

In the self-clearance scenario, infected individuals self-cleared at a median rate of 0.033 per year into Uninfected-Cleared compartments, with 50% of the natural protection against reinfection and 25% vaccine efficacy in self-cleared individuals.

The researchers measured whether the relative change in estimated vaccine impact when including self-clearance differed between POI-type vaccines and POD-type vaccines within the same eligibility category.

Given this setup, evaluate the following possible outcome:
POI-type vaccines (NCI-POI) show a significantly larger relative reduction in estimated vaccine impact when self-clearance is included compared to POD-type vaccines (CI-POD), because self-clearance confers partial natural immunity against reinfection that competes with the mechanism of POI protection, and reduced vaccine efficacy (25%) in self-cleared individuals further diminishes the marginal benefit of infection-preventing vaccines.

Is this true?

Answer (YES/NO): NO